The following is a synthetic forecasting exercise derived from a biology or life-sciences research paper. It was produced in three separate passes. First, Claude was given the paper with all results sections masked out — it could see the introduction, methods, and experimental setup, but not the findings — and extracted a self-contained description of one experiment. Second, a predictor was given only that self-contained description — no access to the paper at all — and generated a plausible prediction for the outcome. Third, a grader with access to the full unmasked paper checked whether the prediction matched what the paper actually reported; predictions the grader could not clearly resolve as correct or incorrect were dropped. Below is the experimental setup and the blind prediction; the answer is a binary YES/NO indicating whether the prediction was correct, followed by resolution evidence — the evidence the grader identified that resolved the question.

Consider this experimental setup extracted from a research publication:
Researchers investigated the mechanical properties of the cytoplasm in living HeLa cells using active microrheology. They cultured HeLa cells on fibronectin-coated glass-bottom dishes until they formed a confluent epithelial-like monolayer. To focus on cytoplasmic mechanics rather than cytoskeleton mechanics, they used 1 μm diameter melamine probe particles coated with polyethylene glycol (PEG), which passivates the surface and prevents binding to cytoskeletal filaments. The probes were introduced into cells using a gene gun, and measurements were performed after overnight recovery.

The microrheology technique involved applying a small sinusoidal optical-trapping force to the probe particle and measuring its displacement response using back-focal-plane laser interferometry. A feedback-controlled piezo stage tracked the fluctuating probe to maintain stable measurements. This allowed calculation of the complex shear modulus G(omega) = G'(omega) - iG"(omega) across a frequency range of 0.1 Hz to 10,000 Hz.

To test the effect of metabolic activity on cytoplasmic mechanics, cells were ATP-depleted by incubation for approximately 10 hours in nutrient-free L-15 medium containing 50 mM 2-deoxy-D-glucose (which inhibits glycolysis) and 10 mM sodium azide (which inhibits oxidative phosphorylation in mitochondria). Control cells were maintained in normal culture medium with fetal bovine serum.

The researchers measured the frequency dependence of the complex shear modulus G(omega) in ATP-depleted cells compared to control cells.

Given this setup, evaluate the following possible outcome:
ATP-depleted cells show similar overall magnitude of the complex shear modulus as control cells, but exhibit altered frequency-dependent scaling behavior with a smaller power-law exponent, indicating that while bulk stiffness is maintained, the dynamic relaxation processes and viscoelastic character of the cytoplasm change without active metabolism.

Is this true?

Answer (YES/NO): NO